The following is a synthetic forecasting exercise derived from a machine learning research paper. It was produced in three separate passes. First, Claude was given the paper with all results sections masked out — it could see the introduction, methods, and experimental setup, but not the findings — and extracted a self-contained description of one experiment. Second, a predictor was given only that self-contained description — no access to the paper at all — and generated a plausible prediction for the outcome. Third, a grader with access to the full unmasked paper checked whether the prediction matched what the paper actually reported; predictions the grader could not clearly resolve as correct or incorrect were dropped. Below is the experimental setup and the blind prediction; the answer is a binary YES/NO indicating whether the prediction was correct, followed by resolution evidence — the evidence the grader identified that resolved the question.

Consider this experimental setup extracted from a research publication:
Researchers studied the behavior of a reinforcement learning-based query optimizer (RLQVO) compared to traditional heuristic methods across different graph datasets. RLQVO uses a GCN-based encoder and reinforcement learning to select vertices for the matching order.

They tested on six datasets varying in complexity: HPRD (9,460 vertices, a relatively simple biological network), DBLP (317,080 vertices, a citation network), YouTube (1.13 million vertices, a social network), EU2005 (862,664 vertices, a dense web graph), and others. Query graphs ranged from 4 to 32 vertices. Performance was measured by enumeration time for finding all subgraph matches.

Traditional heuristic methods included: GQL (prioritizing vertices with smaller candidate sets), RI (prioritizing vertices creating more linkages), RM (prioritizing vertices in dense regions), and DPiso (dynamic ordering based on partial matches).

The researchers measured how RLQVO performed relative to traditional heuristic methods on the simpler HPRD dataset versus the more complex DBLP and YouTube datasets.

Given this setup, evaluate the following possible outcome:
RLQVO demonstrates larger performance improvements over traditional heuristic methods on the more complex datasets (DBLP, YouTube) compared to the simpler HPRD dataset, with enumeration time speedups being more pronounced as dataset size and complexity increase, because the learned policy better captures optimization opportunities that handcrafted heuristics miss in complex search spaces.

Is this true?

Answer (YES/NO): NO